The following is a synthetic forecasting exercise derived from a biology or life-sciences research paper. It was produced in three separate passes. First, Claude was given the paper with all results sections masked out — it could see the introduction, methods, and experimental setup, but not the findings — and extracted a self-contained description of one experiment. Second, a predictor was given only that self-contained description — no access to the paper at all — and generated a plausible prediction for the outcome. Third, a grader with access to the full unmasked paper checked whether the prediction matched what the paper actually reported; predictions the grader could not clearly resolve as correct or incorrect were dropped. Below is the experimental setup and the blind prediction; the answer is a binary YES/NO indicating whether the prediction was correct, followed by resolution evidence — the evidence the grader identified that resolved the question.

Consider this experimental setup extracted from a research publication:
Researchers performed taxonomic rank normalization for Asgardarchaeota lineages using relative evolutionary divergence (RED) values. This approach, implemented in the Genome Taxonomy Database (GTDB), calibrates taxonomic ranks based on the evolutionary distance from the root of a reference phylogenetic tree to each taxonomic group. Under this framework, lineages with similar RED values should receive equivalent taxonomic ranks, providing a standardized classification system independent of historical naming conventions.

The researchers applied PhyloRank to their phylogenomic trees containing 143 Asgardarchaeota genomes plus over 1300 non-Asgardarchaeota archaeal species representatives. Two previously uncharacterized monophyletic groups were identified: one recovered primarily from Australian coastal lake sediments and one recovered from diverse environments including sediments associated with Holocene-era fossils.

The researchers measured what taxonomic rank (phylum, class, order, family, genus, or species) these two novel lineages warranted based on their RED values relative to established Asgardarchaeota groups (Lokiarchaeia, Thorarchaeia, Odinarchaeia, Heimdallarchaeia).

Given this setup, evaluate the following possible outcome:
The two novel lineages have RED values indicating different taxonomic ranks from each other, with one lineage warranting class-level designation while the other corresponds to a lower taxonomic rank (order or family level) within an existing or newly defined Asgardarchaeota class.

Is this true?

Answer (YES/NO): NO